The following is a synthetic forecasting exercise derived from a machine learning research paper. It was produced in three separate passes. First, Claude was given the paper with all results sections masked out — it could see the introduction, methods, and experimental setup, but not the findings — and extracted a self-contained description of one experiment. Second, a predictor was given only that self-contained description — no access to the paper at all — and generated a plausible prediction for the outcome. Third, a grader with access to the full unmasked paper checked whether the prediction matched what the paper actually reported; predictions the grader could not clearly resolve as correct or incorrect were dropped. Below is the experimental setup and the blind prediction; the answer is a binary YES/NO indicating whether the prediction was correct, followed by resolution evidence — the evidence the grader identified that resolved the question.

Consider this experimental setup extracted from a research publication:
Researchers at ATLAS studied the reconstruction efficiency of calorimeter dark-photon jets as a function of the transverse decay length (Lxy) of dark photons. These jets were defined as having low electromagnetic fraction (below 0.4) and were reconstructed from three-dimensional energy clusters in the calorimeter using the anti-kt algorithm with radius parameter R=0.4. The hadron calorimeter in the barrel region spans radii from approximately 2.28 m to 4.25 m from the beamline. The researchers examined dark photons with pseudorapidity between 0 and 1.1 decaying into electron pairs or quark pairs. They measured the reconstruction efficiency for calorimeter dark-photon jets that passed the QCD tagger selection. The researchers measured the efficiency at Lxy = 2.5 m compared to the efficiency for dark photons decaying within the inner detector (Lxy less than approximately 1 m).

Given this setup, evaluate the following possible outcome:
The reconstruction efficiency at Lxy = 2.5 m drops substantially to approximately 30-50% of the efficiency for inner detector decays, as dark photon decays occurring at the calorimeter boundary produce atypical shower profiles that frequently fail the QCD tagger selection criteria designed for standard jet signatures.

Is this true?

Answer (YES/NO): NO